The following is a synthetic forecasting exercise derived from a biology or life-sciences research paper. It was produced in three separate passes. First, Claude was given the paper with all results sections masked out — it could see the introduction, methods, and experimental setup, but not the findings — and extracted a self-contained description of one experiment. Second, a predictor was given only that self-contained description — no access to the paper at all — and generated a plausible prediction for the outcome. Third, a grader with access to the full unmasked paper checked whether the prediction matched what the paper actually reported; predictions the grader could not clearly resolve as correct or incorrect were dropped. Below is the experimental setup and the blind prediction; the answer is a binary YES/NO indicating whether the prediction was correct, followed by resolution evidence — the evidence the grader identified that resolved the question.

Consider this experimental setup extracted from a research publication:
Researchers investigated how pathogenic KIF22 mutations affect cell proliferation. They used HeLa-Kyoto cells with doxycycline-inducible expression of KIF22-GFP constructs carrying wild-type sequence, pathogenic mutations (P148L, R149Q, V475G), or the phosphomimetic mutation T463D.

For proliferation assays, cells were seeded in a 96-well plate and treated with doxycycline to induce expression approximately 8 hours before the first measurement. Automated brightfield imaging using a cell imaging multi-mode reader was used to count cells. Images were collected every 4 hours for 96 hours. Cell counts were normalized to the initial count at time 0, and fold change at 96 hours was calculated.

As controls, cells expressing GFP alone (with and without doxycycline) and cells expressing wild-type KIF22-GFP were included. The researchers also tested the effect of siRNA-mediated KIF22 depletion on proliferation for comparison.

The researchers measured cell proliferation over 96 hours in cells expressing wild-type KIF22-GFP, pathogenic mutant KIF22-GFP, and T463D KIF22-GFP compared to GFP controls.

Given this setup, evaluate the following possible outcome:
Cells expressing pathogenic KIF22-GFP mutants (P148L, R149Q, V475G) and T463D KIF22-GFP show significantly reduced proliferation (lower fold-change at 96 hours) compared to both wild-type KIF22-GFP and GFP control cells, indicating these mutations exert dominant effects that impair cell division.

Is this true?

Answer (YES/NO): NO